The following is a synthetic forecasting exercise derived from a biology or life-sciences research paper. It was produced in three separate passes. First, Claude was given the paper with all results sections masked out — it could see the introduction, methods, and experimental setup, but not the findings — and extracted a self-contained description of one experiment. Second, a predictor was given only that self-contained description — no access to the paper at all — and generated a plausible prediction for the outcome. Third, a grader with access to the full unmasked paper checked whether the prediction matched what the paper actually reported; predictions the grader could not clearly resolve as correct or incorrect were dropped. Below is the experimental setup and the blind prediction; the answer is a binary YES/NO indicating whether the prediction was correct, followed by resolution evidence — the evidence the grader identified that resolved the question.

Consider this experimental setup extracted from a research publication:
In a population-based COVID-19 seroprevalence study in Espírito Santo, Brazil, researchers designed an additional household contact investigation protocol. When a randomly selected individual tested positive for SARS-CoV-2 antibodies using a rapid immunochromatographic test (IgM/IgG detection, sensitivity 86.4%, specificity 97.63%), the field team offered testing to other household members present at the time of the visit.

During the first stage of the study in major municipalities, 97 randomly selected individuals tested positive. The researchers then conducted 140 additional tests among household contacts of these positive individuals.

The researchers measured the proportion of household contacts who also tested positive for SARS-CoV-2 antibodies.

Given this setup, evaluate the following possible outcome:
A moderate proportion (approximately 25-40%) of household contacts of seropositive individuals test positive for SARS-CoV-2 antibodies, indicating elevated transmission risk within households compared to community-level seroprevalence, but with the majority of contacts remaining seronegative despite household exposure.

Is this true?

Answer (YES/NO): YES